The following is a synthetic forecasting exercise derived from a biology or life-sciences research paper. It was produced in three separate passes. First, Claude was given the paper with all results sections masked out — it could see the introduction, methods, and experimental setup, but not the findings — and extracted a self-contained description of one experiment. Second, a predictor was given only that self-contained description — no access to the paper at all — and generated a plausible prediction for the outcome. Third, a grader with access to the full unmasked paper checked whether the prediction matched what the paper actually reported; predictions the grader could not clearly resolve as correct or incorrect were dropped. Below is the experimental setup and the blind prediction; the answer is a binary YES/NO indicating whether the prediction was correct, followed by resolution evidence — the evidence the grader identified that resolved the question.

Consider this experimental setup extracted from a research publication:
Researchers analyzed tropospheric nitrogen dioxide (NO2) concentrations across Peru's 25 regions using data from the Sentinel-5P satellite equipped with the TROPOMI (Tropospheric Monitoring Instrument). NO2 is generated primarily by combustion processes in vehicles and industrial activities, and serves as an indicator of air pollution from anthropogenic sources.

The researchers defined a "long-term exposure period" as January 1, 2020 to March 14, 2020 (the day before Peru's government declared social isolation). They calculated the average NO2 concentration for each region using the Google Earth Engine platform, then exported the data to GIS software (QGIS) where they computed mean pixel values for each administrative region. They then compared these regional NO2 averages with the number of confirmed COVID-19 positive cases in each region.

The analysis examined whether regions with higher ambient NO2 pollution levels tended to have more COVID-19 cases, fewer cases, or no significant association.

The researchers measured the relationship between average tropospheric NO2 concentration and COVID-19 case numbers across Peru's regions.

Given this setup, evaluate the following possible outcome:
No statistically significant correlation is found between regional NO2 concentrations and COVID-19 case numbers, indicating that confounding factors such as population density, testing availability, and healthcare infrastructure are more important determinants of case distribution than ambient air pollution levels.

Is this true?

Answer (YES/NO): NO